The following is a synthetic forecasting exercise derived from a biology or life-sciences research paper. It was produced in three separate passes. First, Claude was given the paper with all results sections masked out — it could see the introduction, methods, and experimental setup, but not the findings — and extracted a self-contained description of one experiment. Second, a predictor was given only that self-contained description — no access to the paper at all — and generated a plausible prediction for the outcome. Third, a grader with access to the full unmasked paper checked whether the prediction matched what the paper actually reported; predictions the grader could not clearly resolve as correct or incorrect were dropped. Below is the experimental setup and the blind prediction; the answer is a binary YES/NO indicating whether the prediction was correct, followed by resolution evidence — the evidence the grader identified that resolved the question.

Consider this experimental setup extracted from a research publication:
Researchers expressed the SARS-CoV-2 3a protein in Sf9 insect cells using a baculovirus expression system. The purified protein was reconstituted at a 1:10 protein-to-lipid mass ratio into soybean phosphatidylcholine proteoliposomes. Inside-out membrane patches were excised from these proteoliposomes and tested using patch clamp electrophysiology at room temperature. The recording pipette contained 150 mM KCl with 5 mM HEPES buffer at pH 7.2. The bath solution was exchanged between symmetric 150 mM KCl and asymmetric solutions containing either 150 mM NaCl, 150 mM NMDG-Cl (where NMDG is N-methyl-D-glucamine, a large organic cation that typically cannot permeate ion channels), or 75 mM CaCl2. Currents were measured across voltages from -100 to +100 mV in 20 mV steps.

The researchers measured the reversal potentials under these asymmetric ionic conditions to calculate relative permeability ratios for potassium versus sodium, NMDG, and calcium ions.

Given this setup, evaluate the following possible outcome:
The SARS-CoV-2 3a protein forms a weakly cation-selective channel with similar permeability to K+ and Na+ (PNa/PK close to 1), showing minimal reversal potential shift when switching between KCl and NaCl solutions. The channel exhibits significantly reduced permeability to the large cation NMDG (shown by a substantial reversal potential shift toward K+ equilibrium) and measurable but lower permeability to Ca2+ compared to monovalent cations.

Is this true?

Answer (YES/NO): NO